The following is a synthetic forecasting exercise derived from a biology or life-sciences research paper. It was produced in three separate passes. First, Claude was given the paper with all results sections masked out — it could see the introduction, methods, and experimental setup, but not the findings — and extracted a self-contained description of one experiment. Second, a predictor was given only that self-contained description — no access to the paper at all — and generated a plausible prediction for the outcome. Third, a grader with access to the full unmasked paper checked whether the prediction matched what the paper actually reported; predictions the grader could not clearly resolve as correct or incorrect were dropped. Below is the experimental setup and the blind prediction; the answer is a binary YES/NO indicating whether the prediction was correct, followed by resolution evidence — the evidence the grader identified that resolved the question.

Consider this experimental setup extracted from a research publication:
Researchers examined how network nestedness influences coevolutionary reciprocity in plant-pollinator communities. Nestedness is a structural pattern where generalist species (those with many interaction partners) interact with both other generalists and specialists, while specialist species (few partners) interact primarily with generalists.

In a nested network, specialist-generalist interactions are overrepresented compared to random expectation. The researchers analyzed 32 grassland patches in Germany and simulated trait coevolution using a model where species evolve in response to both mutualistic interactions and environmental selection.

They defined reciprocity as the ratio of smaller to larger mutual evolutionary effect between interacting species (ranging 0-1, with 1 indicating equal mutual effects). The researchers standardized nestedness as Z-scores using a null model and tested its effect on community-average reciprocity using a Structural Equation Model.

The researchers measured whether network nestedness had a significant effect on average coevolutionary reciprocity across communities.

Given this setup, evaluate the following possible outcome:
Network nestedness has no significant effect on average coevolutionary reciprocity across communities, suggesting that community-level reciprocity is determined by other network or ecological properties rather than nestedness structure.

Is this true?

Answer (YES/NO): NO